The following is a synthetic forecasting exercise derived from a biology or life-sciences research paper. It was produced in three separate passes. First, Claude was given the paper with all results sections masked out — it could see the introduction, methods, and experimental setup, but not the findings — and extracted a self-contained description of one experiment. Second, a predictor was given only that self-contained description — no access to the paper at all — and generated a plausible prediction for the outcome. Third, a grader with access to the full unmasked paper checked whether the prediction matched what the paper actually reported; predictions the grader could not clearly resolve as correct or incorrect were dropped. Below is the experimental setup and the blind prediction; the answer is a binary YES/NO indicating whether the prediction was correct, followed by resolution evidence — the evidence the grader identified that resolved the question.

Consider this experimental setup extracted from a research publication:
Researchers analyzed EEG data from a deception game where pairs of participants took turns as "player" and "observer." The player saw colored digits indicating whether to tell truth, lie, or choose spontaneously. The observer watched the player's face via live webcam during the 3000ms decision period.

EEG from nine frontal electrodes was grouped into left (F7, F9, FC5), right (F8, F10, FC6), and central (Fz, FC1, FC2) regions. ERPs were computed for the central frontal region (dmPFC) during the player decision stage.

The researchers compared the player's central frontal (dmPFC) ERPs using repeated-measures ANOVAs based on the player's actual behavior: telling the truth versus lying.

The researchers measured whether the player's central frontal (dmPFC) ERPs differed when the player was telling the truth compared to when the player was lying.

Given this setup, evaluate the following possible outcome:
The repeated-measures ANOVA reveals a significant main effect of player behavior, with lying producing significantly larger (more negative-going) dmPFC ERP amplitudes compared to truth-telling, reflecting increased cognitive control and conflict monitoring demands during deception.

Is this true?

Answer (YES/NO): NO